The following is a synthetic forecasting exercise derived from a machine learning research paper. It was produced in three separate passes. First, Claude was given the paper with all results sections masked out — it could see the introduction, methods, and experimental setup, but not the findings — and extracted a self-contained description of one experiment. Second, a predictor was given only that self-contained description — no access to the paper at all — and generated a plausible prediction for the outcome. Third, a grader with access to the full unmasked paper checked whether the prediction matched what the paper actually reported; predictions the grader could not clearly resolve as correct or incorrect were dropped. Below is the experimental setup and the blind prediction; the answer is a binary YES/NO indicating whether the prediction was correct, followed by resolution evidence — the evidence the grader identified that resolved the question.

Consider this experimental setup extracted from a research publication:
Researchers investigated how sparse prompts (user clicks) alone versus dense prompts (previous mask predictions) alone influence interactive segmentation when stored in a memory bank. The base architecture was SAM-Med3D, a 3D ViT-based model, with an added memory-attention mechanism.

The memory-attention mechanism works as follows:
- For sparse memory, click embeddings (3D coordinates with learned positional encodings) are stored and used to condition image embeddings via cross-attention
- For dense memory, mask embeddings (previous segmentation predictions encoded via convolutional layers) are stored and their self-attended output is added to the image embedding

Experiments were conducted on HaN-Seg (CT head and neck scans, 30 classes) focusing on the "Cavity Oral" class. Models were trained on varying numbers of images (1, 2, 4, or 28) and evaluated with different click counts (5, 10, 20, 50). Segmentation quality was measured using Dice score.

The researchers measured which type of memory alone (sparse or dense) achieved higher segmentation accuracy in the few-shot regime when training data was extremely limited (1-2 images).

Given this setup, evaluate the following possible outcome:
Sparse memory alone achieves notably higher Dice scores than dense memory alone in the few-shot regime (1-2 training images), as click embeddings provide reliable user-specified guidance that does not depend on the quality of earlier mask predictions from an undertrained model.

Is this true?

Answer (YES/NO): NO